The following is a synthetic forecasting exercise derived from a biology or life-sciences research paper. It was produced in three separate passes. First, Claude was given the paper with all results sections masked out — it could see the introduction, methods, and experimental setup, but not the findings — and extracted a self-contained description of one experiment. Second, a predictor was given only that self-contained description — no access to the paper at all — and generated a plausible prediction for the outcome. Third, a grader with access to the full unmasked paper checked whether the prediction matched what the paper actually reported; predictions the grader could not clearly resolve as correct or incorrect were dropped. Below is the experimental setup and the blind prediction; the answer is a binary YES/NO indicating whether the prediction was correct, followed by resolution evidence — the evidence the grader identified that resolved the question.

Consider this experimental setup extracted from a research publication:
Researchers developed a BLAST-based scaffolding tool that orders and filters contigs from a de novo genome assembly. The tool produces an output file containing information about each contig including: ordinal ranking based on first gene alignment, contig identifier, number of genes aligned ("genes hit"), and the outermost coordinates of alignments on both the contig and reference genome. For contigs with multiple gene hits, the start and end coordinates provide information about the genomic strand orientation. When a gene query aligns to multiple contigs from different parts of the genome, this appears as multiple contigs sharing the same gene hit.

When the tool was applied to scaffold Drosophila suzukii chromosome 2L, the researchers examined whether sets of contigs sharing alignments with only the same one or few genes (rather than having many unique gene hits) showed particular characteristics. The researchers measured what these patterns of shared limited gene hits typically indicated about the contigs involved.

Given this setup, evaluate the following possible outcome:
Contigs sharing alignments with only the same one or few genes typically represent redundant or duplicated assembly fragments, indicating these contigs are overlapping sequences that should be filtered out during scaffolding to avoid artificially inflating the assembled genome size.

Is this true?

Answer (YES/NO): NO